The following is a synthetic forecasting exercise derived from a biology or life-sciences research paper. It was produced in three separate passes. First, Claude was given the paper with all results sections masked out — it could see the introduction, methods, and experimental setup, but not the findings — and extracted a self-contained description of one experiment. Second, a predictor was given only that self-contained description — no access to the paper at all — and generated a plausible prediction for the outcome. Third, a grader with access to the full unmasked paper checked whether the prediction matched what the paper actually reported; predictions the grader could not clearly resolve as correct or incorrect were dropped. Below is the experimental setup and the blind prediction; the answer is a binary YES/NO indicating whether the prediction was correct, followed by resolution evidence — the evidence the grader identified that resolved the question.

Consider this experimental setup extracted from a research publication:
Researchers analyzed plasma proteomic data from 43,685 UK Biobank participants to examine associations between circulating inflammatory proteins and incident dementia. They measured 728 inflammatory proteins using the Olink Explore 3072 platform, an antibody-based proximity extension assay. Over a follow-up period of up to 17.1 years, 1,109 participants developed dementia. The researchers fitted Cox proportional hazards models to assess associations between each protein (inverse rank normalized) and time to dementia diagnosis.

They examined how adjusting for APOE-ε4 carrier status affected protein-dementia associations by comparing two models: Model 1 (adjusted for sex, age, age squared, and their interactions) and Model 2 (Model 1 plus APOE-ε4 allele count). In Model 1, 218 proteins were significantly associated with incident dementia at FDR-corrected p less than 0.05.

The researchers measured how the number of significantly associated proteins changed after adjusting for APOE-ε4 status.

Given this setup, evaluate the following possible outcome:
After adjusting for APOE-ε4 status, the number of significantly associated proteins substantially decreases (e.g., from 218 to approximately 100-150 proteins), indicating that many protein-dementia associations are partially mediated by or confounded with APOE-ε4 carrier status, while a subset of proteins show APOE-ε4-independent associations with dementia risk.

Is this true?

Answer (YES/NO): NO